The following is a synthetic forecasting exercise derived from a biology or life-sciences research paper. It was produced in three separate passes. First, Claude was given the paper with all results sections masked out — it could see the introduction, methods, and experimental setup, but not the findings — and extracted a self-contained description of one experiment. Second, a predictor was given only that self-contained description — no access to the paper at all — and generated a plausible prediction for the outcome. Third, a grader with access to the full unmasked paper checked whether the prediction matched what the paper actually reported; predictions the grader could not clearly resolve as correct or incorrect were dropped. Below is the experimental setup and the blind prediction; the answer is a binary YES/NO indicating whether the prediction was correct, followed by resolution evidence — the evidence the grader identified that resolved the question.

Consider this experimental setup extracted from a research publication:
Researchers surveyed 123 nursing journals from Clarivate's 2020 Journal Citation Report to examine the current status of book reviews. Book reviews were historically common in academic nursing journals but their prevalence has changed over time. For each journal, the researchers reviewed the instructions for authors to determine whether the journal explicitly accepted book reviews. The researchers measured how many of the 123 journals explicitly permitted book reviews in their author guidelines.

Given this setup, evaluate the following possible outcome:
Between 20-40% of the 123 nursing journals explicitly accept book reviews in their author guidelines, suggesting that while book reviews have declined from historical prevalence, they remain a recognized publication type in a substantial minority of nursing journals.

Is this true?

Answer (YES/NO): NO